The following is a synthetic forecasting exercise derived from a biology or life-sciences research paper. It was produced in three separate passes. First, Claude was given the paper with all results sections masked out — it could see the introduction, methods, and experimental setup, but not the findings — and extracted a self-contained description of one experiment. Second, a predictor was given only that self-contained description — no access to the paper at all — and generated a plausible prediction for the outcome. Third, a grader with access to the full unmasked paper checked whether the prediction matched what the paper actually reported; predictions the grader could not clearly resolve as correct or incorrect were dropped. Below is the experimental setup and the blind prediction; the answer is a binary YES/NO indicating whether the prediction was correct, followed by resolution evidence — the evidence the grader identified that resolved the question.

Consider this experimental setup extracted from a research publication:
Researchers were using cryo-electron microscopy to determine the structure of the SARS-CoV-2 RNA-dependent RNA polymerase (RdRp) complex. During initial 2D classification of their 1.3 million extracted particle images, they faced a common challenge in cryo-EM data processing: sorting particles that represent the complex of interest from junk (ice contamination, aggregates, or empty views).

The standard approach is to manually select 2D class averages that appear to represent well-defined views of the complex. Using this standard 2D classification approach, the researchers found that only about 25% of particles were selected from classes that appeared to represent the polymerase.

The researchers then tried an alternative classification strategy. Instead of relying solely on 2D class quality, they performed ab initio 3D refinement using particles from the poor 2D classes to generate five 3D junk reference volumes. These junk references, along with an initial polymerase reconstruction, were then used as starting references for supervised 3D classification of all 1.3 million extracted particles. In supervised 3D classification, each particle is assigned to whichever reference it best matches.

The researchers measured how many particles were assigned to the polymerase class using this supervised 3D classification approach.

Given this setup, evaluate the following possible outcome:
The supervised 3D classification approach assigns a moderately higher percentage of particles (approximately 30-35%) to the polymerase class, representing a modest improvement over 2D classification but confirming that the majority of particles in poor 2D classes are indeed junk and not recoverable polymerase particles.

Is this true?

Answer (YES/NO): NO